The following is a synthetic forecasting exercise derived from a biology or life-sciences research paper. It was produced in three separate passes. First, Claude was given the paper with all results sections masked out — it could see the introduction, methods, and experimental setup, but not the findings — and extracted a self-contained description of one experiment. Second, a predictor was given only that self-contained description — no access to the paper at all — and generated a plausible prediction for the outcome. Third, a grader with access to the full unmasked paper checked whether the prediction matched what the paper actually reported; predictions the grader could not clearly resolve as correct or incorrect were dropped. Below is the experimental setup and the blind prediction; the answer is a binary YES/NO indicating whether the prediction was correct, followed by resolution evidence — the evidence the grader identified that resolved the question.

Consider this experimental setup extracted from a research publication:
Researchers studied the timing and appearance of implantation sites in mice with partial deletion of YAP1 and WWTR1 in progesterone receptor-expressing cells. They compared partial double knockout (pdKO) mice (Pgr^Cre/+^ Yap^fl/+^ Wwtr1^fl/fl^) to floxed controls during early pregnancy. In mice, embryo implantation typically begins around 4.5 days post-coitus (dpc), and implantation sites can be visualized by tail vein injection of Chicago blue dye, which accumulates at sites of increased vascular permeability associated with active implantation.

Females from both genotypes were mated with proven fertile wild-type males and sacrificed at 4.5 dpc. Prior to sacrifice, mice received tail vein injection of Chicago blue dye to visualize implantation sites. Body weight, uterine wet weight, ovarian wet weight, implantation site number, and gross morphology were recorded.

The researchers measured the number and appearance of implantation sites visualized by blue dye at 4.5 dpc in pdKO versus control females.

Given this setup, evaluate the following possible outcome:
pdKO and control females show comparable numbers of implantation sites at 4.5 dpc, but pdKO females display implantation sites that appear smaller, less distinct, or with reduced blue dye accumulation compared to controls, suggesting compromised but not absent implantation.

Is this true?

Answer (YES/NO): NO